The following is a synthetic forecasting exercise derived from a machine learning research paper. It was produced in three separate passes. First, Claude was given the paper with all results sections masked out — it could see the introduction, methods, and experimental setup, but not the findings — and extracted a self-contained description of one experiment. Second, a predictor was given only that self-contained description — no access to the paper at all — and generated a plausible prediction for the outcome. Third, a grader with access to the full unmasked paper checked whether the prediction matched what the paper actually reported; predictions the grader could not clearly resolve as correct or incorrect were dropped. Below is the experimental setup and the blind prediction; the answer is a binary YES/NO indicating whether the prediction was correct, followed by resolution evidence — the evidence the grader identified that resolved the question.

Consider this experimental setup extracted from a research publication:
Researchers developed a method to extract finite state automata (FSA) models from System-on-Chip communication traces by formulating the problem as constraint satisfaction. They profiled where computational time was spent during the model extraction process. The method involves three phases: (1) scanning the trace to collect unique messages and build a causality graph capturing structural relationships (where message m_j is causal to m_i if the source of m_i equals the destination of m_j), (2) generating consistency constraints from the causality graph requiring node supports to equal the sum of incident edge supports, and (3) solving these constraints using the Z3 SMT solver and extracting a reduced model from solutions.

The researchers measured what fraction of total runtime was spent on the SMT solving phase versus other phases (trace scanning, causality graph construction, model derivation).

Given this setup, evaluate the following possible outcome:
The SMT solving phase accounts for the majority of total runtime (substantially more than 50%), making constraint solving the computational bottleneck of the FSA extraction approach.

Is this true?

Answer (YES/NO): YES